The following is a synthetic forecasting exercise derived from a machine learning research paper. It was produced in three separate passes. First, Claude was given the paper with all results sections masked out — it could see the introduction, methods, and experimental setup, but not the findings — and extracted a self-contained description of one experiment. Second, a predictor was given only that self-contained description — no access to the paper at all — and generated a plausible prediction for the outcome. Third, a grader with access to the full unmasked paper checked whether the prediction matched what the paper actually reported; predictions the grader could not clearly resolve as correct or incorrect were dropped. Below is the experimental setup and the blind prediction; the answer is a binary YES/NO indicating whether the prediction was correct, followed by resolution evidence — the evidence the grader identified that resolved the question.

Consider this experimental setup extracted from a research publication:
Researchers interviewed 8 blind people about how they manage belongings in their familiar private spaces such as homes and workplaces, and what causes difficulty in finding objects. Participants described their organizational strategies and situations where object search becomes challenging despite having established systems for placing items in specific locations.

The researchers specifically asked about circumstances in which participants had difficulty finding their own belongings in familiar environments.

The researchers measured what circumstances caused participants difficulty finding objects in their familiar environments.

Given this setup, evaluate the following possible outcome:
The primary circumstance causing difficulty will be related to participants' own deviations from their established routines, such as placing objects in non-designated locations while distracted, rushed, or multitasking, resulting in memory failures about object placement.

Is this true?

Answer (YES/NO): NO